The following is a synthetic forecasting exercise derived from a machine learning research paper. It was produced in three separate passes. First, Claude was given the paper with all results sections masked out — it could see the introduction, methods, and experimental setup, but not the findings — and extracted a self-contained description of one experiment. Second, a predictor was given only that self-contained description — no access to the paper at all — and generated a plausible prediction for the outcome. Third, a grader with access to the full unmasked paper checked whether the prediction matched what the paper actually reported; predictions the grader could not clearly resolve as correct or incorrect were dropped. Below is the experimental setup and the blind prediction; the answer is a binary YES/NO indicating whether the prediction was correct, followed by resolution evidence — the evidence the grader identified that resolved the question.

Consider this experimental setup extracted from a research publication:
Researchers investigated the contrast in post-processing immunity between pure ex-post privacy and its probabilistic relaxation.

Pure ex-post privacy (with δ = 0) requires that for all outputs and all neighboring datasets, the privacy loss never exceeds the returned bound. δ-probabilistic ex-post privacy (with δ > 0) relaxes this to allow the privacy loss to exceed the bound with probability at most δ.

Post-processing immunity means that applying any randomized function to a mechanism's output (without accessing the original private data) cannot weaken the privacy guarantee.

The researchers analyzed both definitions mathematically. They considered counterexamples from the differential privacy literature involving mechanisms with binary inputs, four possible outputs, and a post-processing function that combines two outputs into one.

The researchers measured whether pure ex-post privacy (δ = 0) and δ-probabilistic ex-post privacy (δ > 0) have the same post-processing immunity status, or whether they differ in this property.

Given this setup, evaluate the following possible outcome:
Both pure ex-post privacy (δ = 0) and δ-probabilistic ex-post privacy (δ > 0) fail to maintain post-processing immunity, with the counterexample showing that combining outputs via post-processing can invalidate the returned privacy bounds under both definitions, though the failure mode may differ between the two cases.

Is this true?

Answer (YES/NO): NO